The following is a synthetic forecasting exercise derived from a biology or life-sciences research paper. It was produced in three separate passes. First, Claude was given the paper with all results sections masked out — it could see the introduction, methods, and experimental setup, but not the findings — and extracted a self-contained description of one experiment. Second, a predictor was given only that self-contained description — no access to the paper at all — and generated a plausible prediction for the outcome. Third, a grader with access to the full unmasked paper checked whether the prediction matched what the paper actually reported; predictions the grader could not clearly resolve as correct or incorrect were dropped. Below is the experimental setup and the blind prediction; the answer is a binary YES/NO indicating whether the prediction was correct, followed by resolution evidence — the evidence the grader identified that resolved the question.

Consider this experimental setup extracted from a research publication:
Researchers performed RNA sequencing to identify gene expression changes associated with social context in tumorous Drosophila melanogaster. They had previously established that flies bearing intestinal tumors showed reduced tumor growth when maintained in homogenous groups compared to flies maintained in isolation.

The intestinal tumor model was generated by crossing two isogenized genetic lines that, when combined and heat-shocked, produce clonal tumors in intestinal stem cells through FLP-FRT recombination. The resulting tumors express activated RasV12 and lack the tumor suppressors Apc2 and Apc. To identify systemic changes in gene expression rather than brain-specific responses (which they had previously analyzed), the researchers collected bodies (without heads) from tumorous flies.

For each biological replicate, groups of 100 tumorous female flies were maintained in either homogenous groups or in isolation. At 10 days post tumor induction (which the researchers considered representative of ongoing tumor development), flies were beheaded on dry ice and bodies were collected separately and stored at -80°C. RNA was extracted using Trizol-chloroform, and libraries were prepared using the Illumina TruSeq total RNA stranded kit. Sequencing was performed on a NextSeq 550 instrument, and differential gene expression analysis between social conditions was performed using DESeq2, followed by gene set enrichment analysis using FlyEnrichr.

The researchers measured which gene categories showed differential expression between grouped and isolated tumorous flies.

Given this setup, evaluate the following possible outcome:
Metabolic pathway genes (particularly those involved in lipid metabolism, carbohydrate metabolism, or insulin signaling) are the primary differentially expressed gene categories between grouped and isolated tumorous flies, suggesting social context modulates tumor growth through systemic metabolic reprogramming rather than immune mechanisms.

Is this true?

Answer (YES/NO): NO